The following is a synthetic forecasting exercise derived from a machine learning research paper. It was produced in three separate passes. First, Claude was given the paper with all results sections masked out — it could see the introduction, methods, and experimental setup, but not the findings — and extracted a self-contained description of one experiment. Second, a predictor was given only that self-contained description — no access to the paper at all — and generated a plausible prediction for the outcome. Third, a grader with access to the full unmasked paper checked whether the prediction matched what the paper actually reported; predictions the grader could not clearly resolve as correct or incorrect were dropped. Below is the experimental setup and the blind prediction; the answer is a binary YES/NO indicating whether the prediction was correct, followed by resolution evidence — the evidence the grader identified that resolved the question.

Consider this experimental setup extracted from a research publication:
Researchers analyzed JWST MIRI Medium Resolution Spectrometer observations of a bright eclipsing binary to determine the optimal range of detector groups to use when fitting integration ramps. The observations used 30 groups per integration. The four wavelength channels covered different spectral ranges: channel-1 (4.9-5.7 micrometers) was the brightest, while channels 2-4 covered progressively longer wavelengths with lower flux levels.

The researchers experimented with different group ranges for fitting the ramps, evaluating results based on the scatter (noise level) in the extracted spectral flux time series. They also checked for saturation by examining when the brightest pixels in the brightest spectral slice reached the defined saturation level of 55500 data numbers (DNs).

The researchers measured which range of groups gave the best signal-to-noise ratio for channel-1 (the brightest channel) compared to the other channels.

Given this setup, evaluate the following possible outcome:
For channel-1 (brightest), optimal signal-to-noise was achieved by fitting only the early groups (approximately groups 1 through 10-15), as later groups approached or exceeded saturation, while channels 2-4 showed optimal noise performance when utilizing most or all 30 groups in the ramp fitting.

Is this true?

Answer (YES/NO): NO